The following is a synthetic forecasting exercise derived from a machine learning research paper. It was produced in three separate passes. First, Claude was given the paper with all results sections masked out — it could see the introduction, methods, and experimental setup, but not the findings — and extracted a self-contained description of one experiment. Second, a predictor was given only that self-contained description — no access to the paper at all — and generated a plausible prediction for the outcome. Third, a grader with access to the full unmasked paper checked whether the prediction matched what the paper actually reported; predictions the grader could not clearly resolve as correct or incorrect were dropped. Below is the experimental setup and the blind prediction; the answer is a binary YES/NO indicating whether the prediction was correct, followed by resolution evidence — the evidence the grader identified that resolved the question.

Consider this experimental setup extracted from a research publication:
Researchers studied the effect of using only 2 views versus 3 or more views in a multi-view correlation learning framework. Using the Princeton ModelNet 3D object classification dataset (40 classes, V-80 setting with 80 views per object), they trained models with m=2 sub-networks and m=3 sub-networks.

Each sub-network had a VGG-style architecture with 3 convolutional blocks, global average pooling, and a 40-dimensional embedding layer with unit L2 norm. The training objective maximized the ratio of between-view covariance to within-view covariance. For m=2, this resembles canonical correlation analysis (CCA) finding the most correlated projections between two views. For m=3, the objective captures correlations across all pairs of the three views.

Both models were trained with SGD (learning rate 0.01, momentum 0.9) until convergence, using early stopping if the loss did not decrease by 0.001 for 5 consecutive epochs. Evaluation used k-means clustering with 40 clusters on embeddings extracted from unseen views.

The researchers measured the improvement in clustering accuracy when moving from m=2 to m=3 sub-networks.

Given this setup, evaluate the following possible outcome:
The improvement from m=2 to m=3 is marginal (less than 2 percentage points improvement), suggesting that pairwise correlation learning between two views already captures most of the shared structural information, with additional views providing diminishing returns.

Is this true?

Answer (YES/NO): NO